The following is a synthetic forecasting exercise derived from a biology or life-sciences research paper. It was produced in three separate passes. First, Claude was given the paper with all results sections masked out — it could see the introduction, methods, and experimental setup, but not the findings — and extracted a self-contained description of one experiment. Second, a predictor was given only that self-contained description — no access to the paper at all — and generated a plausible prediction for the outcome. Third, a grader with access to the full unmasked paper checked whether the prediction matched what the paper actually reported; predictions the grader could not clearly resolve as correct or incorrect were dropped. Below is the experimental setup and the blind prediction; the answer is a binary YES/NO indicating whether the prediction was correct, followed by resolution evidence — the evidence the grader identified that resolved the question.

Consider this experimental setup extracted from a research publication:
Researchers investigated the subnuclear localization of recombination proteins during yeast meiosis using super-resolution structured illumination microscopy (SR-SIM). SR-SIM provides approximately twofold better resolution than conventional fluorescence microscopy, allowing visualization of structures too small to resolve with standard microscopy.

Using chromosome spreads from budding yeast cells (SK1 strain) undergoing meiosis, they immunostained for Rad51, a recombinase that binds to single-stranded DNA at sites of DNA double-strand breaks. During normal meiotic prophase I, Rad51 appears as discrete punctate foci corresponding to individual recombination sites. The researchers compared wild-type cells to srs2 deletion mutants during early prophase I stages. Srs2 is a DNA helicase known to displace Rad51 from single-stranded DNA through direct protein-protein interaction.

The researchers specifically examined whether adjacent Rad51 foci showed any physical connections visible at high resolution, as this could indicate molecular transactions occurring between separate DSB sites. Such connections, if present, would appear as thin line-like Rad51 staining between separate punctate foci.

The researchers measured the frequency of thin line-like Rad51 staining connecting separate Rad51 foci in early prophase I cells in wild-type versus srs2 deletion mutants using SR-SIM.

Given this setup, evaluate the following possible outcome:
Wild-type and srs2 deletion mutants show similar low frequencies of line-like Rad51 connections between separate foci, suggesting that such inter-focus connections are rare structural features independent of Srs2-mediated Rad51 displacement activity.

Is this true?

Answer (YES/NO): NO